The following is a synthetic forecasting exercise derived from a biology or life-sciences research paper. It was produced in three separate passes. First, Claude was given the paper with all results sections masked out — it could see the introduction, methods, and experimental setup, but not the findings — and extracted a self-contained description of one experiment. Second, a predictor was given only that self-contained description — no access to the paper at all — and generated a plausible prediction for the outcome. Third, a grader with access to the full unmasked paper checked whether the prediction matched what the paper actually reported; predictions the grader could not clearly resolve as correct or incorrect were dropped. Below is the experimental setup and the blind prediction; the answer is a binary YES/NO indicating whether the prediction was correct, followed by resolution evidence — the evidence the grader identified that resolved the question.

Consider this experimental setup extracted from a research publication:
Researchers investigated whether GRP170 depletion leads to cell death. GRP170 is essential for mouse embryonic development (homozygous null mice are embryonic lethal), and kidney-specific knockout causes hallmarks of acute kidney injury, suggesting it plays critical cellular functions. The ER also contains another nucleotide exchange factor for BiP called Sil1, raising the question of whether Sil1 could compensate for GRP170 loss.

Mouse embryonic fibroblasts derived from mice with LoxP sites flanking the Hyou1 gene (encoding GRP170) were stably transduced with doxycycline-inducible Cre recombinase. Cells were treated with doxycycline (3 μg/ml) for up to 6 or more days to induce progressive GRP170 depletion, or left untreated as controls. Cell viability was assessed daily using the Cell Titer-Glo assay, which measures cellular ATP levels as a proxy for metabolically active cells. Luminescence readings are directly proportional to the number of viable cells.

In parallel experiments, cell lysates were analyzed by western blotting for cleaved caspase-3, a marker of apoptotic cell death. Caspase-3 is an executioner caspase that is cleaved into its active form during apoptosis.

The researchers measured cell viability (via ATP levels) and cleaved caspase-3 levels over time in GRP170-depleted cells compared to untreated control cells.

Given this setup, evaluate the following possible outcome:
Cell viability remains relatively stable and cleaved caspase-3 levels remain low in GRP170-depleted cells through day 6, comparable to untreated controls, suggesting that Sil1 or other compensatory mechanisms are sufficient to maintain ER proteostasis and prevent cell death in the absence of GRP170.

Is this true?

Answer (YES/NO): NO